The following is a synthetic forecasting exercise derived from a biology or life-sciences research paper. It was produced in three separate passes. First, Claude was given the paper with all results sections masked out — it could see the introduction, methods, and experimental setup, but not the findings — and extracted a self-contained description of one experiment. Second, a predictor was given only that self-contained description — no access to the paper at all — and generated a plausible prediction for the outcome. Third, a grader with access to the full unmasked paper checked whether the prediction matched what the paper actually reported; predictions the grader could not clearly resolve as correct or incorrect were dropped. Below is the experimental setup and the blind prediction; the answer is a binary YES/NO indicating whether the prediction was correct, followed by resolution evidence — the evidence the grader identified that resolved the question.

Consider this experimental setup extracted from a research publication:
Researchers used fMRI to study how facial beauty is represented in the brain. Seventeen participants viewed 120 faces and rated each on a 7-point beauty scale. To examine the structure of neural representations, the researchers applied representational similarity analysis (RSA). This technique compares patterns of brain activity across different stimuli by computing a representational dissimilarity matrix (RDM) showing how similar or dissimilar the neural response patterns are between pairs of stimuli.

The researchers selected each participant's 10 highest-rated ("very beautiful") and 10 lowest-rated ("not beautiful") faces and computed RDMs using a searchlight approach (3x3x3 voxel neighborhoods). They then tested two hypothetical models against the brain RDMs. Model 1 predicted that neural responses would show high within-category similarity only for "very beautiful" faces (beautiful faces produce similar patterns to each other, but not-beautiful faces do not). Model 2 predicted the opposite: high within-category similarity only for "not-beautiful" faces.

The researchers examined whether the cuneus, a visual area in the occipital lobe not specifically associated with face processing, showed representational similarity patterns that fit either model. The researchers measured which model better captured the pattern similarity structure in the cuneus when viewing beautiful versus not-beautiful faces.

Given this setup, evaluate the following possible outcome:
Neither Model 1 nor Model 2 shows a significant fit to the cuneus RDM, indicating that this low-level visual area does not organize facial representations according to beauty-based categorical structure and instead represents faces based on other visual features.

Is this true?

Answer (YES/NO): NO